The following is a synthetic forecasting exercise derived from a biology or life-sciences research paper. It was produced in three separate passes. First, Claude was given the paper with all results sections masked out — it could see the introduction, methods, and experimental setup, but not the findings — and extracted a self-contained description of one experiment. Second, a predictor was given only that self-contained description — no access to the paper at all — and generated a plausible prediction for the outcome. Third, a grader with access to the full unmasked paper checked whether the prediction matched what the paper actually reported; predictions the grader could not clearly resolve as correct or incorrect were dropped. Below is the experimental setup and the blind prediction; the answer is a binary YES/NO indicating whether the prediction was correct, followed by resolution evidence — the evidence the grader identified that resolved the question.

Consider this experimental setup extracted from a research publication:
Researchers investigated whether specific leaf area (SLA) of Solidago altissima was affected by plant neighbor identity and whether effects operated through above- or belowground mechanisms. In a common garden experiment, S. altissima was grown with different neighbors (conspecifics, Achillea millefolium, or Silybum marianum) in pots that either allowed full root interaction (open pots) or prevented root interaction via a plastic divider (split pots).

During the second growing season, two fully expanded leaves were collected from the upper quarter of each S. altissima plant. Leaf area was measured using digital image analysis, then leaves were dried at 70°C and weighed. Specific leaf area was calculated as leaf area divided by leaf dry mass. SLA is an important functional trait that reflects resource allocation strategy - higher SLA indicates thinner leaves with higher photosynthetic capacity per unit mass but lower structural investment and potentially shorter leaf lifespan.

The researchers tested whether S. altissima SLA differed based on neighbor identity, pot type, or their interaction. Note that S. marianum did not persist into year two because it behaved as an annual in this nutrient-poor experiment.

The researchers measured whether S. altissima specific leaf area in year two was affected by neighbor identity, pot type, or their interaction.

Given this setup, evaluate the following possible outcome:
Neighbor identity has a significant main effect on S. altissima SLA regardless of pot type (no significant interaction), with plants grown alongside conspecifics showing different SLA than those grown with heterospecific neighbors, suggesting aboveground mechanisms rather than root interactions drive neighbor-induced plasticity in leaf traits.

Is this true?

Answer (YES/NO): NO